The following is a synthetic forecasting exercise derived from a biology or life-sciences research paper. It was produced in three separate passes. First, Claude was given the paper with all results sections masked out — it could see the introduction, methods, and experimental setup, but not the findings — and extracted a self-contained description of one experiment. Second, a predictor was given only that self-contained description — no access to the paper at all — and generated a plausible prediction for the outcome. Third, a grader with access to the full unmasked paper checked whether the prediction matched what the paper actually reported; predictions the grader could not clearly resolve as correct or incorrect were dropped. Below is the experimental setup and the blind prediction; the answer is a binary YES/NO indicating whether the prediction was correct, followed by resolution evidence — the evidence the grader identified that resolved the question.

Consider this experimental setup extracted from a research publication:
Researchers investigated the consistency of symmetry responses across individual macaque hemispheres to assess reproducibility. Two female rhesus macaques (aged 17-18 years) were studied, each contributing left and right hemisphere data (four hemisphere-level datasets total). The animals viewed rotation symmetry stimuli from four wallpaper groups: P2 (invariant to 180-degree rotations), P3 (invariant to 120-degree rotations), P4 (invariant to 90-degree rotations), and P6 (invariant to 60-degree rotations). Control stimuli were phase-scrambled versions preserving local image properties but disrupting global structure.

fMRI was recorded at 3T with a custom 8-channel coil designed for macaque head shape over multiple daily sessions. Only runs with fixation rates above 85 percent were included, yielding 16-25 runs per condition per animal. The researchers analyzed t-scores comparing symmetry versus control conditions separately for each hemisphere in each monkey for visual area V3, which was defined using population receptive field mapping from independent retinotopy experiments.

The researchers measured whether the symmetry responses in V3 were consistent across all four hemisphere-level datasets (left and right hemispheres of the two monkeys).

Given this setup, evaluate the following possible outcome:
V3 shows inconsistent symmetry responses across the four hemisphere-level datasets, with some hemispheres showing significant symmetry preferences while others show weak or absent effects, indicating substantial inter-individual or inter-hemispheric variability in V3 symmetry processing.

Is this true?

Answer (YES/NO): NO